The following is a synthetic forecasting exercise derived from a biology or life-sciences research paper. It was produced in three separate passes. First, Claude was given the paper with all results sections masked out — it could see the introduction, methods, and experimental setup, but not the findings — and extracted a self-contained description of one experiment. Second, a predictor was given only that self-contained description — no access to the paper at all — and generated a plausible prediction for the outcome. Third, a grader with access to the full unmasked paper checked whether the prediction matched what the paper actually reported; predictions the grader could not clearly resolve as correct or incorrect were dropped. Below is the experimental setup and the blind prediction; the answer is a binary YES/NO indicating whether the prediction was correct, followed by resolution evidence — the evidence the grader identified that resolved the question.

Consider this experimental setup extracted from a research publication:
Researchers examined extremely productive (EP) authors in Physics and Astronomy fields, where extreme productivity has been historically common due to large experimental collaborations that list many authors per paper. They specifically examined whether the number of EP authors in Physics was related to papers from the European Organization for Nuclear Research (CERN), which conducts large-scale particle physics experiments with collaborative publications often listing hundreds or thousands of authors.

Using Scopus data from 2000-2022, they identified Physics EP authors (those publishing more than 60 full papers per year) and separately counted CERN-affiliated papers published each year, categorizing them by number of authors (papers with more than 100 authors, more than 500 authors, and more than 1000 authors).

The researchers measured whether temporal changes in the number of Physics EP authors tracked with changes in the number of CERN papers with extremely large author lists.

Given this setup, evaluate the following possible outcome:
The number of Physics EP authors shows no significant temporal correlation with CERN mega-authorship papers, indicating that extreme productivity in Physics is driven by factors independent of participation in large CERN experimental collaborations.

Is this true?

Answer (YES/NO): NO